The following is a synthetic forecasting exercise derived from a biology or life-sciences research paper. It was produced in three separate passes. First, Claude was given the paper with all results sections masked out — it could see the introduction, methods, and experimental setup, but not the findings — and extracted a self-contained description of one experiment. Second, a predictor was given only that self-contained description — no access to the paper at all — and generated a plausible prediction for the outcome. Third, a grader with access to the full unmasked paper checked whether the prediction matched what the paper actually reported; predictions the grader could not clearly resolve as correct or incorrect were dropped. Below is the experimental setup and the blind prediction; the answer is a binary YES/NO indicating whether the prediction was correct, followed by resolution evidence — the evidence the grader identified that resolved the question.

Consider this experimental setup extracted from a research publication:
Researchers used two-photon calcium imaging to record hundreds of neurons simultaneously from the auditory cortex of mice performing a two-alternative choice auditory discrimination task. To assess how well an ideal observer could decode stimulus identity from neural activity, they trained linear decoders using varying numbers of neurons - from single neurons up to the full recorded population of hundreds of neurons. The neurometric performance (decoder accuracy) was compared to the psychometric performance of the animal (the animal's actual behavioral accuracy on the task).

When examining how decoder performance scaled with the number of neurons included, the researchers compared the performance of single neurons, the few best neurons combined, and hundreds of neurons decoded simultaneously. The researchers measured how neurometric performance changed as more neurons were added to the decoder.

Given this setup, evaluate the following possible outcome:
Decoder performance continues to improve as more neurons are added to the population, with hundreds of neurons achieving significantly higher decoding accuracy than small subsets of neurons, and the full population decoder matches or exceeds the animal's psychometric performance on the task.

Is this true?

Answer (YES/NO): NO